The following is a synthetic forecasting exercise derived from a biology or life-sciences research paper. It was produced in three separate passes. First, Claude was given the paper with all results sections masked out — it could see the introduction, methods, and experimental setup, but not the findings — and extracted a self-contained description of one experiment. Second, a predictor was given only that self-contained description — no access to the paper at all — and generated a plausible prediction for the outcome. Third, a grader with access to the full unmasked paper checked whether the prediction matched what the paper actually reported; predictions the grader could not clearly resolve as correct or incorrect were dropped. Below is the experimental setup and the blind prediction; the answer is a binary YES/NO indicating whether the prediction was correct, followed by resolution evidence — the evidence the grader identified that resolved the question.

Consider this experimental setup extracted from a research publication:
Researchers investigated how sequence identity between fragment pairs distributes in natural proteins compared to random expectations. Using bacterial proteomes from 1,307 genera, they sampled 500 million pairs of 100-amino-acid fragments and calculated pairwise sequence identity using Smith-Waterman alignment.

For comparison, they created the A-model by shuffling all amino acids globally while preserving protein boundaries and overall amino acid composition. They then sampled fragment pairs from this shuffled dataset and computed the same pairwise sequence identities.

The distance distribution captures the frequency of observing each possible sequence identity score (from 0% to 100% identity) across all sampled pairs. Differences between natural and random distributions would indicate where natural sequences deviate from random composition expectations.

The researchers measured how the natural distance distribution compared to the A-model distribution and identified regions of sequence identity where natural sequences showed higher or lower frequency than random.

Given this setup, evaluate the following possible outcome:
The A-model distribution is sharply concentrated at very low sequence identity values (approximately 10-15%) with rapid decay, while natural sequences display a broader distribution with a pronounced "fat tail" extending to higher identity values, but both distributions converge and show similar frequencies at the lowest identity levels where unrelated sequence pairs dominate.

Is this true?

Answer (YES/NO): NO